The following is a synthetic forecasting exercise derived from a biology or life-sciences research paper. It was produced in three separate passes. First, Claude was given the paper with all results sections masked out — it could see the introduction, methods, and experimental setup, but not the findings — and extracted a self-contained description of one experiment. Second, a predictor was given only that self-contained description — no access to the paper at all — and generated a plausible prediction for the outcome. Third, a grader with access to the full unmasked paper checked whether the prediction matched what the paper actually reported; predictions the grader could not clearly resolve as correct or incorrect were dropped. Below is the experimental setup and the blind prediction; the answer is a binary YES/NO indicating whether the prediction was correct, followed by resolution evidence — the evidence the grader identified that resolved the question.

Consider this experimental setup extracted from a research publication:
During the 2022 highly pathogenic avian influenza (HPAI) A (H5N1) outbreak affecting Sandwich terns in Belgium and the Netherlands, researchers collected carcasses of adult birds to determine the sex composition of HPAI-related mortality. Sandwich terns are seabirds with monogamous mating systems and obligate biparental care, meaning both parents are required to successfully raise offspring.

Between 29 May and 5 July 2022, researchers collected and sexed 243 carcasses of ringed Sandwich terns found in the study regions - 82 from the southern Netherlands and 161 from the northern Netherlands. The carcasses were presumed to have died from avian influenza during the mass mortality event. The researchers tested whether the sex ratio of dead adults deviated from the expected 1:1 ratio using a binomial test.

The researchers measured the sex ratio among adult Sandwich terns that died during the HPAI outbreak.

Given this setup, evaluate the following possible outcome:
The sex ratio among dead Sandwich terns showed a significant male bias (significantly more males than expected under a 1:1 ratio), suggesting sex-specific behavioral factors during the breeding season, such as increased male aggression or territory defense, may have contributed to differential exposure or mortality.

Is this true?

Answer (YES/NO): NO